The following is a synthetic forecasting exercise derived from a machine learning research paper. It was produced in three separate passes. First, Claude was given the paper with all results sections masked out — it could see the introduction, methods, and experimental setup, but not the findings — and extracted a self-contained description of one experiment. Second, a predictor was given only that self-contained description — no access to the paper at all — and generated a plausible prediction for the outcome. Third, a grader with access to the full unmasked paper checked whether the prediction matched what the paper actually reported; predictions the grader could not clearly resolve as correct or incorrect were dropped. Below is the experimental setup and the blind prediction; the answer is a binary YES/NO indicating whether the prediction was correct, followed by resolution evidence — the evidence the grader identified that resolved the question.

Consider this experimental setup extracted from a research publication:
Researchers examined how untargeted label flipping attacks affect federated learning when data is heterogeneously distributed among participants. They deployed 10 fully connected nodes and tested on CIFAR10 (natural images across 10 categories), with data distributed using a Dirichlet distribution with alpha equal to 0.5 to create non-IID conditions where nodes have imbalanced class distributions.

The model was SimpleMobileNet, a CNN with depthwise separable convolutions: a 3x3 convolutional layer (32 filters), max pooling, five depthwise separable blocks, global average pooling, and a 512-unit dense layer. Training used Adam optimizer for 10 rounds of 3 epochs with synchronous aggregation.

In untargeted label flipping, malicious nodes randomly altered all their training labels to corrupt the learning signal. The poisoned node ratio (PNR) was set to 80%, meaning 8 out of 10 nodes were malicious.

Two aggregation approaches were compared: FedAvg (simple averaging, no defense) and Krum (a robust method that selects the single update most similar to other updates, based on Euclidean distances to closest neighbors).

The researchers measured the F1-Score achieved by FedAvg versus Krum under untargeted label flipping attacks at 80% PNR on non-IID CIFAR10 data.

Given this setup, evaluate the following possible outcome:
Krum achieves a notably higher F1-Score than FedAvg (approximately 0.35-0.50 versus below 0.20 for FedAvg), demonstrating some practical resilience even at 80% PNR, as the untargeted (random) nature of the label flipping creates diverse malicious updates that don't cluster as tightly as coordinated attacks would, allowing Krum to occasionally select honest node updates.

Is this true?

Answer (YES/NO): NO